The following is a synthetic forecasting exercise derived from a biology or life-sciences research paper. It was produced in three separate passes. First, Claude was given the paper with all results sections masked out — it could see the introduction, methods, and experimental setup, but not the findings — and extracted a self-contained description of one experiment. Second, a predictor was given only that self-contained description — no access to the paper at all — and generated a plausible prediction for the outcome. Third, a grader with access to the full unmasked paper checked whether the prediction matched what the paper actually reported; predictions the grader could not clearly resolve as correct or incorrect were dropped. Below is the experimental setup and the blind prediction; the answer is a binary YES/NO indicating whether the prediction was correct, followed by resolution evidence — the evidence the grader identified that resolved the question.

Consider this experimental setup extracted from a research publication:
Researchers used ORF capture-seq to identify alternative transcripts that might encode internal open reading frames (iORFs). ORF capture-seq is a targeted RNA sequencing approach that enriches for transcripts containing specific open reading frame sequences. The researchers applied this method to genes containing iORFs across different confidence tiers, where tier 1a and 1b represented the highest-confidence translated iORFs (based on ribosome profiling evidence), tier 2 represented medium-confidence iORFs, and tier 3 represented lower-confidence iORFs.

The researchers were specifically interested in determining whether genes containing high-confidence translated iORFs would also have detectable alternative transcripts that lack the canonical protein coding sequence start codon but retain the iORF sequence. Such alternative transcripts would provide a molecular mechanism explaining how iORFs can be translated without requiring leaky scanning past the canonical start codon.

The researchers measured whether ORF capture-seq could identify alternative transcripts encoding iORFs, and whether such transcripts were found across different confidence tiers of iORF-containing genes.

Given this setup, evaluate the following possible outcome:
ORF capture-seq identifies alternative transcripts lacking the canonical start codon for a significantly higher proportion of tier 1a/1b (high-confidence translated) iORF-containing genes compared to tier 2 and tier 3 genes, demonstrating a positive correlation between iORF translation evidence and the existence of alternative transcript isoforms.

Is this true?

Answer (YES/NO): NO